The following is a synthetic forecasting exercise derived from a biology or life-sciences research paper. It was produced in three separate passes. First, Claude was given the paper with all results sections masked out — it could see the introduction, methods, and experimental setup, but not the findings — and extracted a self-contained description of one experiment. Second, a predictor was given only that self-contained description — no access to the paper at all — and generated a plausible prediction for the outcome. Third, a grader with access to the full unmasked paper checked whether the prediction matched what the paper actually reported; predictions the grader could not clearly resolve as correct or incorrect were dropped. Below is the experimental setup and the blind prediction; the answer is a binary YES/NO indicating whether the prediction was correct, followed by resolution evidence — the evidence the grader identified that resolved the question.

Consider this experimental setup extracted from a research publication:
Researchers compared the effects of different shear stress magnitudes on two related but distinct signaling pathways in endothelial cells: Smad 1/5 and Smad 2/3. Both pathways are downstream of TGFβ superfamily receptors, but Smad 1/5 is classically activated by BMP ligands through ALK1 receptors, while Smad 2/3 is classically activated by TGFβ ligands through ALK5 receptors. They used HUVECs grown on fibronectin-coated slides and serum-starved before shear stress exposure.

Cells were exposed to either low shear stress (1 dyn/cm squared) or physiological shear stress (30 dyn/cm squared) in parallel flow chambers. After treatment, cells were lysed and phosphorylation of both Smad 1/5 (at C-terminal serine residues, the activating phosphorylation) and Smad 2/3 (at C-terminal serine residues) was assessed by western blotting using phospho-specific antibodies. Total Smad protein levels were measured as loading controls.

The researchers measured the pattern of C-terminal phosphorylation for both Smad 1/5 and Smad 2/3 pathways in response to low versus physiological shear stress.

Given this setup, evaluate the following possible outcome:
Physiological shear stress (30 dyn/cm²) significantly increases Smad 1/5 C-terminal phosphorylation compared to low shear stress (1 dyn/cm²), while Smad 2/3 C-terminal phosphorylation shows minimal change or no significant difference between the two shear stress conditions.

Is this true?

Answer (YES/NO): NO